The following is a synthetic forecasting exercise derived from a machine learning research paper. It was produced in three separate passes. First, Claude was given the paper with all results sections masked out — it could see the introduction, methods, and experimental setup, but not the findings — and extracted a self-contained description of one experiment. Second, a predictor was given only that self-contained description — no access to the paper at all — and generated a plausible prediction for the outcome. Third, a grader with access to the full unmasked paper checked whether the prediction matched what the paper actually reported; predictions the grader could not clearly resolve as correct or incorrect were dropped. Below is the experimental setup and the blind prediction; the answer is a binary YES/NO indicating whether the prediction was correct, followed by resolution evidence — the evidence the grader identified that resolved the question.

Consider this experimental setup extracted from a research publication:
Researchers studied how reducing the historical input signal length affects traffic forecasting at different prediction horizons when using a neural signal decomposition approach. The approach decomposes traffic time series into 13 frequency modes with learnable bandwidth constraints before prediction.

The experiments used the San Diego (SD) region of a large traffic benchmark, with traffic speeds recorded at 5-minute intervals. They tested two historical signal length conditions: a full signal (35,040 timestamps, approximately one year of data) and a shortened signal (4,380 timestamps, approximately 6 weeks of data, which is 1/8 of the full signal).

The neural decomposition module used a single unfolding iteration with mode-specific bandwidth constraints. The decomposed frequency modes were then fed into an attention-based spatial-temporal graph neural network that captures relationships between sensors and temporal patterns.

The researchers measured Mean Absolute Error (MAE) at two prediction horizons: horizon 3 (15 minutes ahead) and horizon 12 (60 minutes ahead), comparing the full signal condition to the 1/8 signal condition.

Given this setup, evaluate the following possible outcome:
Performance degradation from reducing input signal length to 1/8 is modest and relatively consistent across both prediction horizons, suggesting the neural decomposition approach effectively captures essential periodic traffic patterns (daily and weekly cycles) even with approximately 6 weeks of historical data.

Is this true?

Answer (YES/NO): NO